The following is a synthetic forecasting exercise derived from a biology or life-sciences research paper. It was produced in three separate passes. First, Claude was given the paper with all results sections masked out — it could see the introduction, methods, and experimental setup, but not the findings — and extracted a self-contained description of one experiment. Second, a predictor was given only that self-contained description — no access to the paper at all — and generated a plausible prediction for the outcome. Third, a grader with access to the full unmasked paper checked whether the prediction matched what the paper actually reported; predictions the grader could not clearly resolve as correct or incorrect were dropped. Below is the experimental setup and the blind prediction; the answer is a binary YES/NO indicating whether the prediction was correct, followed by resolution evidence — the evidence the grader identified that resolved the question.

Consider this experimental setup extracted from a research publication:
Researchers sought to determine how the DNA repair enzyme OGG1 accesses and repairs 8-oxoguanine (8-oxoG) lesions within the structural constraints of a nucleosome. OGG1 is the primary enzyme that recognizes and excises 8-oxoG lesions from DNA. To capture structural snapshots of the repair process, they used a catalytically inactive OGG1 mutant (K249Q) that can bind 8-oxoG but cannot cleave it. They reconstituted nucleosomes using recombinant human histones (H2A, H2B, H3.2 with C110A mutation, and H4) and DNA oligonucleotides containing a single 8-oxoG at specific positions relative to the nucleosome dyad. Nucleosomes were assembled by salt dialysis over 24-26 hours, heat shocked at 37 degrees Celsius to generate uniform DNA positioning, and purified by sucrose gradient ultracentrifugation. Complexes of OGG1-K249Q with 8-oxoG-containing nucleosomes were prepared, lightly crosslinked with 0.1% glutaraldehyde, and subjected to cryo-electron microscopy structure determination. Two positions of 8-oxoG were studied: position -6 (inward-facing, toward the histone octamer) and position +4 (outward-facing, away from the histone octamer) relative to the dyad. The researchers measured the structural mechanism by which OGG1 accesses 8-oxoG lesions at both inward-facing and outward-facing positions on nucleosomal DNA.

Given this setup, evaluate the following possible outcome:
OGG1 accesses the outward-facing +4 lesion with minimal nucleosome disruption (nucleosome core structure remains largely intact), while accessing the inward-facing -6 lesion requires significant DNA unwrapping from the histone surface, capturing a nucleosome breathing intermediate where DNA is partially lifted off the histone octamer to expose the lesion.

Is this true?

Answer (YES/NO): NO